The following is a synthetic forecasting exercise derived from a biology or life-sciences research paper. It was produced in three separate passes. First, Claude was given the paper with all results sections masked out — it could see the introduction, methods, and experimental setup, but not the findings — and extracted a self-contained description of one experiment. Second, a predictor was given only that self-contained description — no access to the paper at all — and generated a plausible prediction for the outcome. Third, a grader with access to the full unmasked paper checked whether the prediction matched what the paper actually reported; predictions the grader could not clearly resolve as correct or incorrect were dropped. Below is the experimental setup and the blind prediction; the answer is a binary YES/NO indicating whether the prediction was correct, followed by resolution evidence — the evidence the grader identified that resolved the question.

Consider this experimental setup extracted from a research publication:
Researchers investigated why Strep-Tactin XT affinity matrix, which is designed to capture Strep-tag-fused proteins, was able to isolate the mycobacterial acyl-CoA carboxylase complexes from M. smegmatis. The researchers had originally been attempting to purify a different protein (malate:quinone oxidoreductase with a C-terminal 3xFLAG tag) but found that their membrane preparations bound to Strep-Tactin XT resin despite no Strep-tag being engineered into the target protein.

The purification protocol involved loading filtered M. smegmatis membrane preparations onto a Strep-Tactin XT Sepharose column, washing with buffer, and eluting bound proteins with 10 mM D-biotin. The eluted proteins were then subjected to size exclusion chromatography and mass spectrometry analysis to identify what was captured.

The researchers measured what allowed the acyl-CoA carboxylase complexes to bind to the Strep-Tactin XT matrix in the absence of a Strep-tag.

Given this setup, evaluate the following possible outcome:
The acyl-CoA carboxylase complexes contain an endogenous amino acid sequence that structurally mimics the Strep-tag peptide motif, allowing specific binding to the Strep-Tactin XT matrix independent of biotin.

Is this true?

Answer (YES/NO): NO